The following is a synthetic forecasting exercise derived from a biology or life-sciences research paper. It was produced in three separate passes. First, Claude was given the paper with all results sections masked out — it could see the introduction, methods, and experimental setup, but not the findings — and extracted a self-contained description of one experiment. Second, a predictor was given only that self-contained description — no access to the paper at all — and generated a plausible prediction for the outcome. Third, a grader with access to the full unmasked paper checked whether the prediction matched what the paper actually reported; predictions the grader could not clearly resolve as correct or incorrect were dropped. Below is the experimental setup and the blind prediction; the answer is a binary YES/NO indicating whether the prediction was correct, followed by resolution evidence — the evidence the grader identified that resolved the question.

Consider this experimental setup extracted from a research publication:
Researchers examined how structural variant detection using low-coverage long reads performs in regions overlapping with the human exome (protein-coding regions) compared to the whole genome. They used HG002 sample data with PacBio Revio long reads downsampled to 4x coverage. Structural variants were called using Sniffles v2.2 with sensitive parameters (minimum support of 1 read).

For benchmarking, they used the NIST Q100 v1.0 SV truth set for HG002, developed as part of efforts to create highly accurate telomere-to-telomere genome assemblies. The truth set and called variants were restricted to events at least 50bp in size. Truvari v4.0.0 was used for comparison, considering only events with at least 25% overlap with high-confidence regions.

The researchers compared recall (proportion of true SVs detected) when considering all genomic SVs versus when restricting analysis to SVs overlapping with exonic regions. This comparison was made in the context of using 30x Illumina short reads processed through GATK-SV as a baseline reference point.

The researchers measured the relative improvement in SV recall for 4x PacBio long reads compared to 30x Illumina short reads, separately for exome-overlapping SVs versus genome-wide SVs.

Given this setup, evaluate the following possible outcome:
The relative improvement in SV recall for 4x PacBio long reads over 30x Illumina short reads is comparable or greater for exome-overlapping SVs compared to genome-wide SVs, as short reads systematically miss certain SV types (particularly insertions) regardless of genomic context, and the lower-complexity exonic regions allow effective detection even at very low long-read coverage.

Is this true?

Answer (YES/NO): YES